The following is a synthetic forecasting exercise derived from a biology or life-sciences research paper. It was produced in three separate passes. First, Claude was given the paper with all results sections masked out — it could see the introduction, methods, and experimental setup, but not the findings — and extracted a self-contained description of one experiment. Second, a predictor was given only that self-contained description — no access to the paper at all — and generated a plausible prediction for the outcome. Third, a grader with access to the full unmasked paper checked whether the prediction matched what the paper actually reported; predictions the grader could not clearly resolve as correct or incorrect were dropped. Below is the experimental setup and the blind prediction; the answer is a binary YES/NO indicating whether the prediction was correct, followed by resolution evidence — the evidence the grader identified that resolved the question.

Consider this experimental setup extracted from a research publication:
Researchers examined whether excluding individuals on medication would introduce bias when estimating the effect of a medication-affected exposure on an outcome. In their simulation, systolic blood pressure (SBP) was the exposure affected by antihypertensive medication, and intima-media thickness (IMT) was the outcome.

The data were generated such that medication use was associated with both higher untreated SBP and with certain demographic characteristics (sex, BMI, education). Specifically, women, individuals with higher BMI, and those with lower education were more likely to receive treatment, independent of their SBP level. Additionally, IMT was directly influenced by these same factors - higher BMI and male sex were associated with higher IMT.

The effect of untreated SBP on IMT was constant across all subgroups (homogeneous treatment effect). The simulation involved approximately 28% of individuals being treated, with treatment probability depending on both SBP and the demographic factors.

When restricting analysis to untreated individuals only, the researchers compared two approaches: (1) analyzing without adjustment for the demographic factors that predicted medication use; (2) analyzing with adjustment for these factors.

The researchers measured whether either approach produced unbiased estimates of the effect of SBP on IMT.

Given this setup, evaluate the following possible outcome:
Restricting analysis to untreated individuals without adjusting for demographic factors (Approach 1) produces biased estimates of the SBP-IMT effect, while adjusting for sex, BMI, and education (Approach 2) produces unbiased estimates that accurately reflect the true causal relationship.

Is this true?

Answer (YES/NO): YES